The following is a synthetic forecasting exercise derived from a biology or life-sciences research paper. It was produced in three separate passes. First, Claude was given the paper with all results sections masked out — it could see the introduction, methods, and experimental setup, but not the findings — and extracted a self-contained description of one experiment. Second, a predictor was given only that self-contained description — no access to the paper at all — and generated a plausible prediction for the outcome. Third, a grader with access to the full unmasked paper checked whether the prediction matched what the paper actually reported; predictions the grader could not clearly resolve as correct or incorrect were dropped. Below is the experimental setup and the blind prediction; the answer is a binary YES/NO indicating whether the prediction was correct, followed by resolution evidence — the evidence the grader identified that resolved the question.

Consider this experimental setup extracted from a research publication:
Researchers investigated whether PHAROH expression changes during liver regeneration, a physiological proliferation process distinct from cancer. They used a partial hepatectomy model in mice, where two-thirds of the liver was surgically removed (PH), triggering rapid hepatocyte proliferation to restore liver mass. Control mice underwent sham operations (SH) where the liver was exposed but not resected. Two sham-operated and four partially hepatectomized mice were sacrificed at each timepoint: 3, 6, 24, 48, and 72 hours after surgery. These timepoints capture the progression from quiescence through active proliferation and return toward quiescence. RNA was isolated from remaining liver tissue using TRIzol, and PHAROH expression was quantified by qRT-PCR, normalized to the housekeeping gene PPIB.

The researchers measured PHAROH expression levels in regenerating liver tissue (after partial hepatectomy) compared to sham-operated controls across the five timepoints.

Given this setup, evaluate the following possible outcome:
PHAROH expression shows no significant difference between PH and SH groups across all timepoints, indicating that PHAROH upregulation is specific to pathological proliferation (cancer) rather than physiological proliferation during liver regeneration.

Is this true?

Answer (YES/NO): NO